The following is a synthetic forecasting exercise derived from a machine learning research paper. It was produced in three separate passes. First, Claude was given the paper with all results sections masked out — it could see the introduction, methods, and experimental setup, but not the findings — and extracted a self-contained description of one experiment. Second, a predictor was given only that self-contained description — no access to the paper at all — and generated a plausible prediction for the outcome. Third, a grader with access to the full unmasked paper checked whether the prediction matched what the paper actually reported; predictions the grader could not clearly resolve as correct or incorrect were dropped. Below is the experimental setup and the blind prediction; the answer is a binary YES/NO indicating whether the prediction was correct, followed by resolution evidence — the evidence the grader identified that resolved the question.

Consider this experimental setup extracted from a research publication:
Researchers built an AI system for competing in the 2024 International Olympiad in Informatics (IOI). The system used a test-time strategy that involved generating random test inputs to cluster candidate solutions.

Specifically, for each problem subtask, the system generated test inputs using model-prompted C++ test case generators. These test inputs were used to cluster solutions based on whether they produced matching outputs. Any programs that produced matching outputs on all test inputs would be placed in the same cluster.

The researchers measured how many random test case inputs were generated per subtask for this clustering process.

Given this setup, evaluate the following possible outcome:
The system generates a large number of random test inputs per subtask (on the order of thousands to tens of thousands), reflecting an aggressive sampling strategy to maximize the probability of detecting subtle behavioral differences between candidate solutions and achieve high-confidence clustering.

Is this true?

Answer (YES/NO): NO